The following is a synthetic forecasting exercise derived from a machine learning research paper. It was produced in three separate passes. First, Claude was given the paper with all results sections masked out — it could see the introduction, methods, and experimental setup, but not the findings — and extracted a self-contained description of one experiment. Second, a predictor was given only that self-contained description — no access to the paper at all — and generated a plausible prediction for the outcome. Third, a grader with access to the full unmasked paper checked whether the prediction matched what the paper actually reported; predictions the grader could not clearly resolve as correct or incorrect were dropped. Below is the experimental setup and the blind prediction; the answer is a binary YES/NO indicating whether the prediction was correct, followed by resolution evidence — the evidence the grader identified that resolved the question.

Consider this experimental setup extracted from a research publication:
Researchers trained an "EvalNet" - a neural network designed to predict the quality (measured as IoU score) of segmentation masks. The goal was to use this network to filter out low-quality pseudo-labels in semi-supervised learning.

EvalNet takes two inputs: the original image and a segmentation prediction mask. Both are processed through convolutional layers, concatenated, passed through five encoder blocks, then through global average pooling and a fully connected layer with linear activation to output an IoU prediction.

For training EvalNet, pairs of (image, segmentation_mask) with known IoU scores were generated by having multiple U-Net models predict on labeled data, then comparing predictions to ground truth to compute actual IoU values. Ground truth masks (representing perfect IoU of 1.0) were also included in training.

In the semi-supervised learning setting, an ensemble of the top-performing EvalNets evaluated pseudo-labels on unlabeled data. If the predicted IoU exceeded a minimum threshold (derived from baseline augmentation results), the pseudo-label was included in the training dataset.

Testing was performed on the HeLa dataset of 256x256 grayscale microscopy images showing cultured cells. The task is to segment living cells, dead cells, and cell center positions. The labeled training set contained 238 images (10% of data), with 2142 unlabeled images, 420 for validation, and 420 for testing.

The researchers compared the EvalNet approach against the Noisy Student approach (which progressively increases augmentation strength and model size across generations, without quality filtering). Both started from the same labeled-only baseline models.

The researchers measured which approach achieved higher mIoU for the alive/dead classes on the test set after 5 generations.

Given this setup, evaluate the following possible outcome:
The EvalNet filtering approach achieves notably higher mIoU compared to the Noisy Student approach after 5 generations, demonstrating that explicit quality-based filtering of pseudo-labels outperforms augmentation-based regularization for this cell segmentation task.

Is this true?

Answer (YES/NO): NO